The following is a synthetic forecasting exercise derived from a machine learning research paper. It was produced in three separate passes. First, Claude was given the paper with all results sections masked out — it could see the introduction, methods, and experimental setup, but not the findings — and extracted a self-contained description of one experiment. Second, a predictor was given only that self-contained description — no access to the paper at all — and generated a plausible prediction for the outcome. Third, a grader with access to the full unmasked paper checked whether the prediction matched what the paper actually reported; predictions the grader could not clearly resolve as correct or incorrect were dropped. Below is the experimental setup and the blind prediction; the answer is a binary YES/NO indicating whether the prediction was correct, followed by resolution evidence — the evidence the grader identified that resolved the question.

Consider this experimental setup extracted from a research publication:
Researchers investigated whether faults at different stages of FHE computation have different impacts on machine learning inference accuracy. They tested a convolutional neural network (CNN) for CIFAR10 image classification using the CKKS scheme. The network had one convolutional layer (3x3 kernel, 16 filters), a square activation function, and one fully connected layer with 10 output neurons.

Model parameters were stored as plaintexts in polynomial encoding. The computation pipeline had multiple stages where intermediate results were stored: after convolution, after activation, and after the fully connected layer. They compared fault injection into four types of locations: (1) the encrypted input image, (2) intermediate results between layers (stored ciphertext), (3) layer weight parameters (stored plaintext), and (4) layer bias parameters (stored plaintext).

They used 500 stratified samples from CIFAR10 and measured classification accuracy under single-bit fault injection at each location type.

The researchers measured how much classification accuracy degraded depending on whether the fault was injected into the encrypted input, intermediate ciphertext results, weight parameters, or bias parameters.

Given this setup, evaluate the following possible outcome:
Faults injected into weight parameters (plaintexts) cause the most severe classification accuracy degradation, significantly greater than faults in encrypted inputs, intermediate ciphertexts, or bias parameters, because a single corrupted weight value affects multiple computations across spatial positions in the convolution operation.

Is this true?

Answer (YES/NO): NO